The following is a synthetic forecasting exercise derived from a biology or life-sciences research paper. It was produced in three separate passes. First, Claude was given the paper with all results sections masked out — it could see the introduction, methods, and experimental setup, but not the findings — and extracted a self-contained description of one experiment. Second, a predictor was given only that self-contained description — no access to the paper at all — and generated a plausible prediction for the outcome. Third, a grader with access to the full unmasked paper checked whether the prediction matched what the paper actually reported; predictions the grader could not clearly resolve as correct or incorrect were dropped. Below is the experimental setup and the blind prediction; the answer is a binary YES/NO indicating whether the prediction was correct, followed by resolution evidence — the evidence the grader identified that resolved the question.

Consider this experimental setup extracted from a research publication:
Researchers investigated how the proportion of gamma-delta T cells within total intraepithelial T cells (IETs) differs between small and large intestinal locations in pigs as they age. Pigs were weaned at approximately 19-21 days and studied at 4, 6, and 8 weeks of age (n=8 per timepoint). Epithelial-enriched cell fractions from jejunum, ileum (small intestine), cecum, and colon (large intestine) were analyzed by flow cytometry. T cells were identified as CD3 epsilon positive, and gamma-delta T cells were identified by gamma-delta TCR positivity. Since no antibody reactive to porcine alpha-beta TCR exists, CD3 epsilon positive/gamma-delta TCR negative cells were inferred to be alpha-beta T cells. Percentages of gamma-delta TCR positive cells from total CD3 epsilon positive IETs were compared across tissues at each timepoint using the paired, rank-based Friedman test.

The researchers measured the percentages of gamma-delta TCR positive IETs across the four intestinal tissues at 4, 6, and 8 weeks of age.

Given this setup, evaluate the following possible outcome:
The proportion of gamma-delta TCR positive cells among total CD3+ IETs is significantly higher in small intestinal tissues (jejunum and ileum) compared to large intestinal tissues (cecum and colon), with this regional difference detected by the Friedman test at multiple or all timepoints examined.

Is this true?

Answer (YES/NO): NO